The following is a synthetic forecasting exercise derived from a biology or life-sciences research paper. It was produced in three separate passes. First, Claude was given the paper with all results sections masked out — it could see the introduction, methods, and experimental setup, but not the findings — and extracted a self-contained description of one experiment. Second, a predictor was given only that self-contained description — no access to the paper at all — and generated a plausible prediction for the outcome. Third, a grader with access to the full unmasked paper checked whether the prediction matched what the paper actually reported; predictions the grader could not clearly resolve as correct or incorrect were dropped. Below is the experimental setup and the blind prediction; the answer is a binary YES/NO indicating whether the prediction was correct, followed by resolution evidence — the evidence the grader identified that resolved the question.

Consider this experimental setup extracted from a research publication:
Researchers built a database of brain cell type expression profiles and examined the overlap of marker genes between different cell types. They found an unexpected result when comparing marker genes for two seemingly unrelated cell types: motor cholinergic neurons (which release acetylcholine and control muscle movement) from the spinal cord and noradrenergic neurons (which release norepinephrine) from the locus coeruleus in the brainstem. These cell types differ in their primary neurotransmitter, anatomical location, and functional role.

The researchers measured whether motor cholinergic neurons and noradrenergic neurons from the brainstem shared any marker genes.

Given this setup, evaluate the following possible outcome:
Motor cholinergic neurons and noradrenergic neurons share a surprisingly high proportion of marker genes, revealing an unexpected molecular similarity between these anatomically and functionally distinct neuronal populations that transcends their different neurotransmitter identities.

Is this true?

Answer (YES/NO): NO